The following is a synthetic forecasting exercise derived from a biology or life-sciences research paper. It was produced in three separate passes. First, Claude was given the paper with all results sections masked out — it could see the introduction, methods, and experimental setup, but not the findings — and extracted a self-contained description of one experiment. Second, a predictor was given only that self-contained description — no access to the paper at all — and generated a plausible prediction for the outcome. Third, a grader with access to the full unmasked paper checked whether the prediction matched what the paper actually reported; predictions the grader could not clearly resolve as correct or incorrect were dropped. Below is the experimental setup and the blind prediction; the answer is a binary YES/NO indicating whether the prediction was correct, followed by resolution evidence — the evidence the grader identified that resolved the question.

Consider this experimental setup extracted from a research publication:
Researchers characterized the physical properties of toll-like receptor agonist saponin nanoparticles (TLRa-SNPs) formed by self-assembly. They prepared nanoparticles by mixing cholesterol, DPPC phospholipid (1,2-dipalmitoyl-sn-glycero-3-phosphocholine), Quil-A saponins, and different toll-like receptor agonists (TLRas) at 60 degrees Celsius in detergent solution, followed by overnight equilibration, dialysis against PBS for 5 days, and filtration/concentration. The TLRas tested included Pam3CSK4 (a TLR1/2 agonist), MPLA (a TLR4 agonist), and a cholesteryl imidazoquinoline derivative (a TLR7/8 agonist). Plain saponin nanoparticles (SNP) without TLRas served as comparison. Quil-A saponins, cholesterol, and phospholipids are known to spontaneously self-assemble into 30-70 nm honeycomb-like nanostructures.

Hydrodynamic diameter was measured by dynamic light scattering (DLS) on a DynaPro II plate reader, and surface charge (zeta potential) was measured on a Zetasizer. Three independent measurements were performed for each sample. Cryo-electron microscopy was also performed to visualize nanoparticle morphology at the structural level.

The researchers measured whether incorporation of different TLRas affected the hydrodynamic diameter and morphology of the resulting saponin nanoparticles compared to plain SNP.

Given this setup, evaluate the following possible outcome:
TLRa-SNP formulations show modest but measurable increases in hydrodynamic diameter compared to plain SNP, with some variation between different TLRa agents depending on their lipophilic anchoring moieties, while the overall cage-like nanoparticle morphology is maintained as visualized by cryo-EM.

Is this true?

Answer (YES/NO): NO